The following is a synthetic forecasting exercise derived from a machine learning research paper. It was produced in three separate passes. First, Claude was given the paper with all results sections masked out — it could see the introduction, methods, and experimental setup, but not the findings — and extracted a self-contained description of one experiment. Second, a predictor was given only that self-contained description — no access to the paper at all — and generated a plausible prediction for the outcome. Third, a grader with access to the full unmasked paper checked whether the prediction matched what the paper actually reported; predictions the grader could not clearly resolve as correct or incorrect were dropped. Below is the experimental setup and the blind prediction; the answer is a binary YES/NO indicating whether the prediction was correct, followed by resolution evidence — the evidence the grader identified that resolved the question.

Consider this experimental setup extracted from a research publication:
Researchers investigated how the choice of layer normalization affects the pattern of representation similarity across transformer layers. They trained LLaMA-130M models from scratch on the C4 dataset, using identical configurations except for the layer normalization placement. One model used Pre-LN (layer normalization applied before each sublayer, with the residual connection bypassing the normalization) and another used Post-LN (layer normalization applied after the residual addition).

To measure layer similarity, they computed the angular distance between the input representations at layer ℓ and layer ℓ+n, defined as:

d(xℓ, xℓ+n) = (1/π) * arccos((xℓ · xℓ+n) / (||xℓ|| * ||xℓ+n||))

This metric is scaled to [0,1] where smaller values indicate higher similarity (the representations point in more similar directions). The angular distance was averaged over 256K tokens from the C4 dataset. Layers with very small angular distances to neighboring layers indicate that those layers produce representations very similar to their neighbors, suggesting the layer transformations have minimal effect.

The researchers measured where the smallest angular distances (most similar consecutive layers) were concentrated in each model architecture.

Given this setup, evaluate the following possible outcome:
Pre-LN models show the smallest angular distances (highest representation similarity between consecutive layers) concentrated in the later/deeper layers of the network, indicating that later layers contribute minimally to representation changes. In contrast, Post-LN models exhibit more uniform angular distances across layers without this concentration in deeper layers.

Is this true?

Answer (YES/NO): NO